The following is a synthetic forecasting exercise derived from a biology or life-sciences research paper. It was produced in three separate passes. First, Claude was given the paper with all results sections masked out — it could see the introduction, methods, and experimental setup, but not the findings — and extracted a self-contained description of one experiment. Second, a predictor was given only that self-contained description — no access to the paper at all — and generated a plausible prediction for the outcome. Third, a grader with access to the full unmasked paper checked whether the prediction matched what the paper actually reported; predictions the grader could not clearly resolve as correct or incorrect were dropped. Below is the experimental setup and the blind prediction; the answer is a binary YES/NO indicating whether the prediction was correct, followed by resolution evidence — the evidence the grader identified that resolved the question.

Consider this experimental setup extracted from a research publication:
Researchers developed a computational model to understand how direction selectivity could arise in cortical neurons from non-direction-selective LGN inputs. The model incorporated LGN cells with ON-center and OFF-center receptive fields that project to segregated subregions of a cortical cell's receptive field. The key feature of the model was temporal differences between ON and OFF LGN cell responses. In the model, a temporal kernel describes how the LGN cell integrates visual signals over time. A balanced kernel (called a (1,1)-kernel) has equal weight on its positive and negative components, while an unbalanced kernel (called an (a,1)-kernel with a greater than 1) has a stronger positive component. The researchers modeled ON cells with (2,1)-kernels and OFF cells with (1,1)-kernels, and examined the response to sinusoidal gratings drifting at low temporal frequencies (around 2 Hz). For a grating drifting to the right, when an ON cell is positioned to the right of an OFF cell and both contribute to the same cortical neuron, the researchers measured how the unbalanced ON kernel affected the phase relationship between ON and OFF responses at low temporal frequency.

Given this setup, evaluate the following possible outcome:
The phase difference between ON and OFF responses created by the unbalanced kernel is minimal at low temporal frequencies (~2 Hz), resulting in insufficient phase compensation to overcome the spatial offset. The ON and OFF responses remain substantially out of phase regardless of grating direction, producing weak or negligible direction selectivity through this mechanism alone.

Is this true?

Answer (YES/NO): NO